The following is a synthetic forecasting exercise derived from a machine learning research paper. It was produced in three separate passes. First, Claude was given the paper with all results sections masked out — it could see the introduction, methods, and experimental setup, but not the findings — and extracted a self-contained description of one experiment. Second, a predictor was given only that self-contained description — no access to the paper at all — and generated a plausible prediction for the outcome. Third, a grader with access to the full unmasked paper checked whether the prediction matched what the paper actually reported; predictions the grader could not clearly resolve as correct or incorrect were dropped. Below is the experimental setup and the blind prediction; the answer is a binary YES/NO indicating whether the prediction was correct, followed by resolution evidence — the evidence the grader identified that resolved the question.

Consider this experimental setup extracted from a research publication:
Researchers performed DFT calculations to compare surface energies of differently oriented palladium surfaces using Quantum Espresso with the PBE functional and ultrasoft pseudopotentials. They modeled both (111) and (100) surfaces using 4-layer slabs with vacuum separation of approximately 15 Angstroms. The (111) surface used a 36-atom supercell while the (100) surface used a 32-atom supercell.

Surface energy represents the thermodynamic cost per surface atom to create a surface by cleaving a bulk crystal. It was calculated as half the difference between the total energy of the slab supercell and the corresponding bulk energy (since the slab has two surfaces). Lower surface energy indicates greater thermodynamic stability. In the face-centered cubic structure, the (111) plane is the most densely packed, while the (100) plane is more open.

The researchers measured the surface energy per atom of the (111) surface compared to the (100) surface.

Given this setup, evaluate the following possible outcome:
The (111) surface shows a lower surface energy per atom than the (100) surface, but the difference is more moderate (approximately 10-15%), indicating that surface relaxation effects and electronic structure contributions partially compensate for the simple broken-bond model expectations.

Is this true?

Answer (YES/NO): NO